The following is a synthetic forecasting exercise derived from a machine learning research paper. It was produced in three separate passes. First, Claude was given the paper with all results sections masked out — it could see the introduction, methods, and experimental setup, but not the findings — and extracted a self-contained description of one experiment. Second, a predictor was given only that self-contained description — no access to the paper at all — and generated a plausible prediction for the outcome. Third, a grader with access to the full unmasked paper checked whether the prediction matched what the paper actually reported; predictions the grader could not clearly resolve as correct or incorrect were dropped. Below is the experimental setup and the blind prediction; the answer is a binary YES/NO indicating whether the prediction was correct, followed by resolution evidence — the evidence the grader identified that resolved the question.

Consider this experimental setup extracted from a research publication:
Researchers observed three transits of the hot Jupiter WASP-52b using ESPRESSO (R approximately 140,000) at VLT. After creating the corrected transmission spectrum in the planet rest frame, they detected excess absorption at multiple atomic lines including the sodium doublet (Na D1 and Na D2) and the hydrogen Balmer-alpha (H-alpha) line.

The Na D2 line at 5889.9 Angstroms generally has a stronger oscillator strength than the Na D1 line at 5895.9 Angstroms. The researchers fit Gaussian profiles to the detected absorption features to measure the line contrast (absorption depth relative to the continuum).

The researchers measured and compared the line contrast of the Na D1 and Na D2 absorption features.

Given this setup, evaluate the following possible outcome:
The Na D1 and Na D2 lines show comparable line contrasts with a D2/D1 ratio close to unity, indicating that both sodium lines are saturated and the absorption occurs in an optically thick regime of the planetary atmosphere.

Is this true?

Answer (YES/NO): NO